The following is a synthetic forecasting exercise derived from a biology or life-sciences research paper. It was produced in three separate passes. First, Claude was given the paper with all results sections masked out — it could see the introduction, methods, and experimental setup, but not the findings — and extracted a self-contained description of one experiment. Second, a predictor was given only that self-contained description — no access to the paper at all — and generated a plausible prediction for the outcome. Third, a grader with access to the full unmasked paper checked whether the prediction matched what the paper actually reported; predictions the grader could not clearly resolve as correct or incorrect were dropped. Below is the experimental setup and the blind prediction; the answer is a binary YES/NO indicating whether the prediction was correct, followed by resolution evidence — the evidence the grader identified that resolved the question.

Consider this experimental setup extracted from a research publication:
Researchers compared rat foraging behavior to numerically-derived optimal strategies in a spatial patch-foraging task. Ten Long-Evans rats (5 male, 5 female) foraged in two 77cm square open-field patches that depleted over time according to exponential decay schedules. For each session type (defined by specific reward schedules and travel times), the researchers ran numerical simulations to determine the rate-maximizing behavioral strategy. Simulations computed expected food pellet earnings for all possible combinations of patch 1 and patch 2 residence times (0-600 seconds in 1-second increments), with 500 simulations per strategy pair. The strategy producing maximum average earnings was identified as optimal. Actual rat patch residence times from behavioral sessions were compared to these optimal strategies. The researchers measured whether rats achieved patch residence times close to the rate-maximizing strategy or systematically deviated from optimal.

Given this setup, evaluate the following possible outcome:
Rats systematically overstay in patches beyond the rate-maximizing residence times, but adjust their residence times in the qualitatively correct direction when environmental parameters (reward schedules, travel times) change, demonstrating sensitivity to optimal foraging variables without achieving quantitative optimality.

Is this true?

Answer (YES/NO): YES